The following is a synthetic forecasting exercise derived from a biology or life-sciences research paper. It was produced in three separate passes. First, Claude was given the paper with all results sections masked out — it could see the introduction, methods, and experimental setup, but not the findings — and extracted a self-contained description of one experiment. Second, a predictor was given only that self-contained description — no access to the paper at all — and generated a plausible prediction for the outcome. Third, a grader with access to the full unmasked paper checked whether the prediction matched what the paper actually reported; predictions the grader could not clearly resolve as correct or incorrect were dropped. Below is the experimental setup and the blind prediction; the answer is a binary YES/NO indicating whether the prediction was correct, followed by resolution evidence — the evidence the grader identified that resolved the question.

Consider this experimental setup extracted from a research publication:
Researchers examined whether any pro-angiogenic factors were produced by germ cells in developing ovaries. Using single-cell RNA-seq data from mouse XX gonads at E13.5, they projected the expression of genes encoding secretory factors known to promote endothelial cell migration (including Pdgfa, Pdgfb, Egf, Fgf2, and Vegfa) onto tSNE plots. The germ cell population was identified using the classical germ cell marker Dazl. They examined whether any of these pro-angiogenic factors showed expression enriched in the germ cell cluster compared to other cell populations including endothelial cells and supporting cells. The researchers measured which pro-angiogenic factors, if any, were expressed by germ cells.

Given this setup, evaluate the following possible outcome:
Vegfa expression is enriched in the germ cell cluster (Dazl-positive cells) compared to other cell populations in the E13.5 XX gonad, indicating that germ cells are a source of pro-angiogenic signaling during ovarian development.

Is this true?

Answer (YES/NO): NO